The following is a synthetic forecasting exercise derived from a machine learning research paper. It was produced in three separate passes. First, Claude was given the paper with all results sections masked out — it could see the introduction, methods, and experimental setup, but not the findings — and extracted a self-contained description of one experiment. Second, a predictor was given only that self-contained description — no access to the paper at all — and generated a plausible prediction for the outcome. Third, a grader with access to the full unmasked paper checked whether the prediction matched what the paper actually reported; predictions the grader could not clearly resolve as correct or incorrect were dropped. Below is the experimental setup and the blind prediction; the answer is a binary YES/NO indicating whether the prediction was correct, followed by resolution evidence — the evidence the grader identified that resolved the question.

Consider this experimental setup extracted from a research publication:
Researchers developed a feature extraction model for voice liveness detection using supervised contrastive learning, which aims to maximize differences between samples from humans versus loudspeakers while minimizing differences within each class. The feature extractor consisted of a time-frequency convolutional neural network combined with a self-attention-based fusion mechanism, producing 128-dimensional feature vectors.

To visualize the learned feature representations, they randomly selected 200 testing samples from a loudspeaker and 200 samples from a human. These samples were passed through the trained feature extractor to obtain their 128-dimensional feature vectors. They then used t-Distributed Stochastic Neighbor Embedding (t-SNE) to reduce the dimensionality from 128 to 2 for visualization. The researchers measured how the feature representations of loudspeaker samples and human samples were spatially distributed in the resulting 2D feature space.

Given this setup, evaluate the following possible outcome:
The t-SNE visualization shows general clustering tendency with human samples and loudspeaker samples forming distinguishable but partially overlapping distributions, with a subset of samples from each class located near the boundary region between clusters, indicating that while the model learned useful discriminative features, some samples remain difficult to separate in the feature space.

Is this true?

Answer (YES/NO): NO